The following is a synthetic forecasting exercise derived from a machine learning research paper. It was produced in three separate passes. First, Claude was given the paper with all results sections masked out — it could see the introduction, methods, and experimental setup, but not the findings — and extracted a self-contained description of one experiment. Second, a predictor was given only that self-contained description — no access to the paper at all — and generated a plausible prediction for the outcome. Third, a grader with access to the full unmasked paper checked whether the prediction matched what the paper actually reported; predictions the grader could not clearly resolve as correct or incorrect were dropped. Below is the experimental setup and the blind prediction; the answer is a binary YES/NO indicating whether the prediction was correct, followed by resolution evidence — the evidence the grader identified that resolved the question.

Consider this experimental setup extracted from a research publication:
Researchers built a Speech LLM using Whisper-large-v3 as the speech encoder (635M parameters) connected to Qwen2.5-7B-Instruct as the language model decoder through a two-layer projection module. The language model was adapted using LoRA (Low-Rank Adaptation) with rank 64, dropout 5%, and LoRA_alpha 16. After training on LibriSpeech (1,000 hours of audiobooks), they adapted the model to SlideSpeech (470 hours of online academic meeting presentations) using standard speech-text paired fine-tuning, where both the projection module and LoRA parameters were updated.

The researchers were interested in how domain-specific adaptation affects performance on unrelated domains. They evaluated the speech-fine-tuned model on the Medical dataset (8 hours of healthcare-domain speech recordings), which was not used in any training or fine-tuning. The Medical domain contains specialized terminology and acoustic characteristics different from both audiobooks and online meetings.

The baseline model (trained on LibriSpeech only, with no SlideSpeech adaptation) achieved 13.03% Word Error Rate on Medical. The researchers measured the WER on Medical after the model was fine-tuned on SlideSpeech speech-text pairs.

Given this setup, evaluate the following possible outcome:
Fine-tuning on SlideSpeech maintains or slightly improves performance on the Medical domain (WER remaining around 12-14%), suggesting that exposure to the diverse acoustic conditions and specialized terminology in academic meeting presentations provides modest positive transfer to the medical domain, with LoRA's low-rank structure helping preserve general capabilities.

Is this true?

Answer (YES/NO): NO